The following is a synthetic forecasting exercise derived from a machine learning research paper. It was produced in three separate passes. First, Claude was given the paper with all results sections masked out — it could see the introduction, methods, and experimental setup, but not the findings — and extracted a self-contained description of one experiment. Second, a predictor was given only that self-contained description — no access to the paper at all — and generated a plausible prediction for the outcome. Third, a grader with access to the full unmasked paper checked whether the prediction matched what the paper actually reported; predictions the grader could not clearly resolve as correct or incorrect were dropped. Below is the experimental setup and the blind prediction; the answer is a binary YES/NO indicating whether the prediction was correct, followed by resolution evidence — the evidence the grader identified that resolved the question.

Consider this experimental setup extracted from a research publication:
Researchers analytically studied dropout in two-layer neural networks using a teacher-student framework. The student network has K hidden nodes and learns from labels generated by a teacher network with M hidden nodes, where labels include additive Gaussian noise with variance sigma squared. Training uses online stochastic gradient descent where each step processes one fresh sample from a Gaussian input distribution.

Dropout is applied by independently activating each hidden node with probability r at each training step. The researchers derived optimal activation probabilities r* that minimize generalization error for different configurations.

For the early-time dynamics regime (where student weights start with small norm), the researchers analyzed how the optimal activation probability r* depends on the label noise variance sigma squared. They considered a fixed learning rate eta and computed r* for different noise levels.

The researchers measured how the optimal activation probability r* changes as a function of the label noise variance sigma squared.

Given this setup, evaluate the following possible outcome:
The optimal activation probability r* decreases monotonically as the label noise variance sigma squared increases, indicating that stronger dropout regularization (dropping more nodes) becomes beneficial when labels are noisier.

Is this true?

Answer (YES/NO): YES